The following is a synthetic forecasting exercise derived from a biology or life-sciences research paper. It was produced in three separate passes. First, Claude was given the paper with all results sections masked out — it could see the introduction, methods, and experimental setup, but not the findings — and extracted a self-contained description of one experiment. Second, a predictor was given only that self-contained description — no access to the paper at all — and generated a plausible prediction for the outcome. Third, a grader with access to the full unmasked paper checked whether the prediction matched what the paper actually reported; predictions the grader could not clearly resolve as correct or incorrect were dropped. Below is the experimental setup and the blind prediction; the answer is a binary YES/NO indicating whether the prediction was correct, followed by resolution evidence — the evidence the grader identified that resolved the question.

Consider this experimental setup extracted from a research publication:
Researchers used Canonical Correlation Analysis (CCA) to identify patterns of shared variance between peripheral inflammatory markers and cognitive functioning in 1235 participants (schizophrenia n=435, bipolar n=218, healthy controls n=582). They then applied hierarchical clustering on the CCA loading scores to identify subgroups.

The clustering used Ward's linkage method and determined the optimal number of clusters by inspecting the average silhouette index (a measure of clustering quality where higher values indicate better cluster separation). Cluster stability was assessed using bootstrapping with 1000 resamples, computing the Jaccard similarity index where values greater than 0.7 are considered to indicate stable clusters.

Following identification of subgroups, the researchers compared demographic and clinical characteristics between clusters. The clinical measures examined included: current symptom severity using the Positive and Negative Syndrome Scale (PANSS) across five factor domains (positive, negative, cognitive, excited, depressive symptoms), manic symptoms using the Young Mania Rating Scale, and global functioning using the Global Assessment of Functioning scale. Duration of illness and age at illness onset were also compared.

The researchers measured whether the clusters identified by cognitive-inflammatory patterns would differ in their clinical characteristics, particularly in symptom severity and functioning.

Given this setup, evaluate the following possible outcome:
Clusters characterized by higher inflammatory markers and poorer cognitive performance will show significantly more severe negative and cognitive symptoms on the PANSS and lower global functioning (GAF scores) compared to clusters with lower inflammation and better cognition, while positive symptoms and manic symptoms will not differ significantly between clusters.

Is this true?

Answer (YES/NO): NO